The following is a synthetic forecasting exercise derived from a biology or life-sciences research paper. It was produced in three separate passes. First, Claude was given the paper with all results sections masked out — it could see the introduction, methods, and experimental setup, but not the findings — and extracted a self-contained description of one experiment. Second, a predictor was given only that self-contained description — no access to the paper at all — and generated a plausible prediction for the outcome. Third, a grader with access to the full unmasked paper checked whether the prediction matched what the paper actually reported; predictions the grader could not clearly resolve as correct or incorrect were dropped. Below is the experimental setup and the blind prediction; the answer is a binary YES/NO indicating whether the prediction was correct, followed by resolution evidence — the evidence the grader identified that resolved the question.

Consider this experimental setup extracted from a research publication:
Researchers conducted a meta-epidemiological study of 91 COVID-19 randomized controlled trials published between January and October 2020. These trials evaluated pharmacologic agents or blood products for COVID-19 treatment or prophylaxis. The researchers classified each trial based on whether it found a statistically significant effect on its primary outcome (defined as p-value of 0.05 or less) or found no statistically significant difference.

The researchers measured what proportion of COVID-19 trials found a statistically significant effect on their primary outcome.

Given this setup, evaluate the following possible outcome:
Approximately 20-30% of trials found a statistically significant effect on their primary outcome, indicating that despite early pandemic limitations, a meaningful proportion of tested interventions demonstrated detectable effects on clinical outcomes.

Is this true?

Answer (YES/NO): NO